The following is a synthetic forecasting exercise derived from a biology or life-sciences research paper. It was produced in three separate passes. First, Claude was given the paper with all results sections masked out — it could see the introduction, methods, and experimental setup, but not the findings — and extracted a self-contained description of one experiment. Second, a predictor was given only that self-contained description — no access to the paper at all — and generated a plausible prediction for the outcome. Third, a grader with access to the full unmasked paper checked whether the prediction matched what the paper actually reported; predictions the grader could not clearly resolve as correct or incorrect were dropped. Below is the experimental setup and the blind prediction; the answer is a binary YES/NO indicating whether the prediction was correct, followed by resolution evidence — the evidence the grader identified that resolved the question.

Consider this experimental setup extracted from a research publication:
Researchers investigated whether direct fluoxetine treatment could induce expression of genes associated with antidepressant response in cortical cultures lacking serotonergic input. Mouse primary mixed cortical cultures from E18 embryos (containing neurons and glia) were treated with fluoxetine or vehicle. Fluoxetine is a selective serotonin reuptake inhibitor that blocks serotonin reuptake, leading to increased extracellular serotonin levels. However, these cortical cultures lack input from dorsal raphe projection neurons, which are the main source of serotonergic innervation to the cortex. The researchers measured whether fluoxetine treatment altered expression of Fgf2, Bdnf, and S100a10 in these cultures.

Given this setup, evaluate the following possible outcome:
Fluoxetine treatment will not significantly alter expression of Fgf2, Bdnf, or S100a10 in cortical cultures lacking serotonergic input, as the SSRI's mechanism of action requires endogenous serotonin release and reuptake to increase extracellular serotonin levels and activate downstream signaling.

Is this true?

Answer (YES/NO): YES